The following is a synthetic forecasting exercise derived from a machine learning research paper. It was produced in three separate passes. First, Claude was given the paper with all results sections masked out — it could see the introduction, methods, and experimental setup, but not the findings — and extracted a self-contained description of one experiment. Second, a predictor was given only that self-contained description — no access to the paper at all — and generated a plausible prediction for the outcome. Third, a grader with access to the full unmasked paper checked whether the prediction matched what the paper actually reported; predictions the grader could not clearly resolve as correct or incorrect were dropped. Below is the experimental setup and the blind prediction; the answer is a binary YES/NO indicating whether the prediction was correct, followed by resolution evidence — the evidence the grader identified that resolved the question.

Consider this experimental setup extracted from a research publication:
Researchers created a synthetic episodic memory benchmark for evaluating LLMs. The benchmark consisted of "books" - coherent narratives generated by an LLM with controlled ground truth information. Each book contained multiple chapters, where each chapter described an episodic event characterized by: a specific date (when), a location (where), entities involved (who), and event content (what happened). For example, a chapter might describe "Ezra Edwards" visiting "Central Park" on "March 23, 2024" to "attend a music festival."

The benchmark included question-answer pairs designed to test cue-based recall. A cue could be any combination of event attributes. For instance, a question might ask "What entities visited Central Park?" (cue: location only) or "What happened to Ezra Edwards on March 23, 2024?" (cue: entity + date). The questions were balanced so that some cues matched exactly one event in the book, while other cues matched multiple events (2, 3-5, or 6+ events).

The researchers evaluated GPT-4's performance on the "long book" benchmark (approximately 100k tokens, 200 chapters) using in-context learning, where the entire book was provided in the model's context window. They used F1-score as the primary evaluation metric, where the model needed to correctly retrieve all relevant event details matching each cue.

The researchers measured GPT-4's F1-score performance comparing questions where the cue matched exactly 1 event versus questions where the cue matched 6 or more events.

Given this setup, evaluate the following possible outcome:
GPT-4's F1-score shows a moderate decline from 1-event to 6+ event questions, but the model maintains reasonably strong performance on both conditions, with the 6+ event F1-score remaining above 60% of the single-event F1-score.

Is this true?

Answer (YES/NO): NO